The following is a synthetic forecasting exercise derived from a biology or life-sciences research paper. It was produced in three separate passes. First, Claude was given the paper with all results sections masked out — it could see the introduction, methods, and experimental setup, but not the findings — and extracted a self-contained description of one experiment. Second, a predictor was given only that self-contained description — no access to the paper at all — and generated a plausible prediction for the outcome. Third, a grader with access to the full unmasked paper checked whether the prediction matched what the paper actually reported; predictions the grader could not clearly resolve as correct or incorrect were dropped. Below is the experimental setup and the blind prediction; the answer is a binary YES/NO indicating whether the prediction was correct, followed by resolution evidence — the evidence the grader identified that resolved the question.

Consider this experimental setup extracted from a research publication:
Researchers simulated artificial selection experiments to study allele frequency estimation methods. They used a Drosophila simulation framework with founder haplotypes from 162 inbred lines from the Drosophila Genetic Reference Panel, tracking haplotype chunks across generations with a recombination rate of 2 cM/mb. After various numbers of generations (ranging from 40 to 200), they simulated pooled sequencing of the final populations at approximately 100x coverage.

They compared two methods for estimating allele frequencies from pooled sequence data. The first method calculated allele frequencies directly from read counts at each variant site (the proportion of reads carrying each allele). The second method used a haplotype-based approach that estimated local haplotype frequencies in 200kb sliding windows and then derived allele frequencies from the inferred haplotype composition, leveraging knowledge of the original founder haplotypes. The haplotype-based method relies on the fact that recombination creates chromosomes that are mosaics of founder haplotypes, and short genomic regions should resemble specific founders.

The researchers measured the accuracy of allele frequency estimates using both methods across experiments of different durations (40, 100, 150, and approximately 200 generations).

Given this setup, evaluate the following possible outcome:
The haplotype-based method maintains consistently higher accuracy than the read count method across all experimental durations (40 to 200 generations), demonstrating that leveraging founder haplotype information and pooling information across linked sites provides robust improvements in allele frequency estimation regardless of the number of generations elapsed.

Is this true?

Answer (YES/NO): NO